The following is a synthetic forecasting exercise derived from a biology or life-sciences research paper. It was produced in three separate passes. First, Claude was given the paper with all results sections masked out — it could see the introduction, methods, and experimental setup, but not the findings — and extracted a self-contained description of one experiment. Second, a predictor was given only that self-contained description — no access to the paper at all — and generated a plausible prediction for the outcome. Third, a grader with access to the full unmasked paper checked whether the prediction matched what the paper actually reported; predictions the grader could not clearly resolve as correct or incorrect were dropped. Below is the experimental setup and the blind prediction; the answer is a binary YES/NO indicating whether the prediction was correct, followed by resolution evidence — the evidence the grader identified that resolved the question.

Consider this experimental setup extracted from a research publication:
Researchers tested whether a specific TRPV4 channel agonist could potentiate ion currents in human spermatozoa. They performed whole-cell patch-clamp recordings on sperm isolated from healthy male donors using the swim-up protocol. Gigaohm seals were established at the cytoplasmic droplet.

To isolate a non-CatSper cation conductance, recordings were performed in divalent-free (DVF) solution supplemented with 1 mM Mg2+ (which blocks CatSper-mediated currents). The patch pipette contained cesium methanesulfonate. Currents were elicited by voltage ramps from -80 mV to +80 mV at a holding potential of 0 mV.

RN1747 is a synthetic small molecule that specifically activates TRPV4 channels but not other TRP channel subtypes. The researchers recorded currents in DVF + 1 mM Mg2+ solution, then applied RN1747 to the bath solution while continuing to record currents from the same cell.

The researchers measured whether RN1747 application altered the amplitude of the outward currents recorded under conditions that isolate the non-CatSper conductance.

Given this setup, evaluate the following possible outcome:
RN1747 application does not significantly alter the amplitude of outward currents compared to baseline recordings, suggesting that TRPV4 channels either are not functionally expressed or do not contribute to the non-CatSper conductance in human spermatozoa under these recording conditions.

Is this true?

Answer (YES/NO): NO